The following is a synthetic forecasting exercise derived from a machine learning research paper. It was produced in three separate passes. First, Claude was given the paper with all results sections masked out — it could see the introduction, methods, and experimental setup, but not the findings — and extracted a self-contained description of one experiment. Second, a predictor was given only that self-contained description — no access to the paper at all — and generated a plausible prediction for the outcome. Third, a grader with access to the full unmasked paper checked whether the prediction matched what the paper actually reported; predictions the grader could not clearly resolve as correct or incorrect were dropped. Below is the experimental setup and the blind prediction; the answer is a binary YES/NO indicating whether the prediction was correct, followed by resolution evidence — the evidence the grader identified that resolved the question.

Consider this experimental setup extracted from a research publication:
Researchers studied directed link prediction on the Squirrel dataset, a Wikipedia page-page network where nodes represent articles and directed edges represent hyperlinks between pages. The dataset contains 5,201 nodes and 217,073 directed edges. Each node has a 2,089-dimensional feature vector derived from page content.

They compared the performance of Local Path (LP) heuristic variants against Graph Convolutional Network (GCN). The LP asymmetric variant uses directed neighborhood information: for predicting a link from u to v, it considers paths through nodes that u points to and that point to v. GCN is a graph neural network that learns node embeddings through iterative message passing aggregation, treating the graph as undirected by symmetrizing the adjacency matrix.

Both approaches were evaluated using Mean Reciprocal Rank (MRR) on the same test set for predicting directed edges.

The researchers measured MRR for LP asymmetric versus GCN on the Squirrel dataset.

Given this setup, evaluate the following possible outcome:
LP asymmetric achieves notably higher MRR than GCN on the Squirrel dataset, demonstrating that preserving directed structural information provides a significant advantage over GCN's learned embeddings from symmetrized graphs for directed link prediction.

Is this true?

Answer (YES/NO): YES